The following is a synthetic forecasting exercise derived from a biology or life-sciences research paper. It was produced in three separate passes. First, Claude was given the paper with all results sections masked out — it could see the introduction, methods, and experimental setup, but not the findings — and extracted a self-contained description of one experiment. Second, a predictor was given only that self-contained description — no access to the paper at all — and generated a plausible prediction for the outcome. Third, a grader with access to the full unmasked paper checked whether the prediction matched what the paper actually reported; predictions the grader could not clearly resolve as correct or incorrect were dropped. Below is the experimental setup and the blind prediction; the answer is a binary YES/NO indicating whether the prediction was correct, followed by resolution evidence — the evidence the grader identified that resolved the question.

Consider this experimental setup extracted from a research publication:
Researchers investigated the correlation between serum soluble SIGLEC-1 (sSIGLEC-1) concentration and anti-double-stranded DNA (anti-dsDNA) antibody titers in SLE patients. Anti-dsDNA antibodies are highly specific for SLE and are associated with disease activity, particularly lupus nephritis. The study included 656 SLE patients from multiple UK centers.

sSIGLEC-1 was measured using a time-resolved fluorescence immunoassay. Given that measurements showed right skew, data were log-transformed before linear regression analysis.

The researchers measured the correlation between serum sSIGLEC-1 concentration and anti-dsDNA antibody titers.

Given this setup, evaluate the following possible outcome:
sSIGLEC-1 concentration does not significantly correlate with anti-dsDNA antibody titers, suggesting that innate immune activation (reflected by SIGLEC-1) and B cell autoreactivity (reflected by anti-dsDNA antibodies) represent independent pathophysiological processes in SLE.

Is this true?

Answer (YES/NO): YES